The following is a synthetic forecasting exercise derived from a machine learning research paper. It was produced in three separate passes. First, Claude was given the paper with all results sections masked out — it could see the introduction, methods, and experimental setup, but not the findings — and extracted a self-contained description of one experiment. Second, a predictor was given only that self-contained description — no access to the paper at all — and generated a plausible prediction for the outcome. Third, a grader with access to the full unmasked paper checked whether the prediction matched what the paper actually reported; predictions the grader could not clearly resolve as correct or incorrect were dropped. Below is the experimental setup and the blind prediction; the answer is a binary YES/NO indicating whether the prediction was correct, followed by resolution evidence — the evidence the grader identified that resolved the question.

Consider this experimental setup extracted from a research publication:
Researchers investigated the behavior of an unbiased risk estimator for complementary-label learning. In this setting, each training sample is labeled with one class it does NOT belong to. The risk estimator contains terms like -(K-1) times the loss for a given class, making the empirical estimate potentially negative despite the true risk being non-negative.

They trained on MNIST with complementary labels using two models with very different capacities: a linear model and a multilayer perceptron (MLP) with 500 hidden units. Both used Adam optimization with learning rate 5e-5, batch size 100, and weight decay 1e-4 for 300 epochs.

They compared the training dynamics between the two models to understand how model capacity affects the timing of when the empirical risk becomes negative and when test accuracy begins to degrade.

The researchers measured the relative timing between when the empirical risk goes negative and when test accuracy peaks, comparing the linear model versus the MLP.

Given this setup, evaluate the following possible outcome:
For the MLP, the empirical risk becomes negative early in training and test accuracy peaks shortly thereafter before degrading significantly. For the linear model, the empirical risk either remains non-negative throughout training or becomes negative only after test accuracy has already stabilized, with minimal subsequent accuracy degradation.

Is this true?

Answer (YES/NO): NO